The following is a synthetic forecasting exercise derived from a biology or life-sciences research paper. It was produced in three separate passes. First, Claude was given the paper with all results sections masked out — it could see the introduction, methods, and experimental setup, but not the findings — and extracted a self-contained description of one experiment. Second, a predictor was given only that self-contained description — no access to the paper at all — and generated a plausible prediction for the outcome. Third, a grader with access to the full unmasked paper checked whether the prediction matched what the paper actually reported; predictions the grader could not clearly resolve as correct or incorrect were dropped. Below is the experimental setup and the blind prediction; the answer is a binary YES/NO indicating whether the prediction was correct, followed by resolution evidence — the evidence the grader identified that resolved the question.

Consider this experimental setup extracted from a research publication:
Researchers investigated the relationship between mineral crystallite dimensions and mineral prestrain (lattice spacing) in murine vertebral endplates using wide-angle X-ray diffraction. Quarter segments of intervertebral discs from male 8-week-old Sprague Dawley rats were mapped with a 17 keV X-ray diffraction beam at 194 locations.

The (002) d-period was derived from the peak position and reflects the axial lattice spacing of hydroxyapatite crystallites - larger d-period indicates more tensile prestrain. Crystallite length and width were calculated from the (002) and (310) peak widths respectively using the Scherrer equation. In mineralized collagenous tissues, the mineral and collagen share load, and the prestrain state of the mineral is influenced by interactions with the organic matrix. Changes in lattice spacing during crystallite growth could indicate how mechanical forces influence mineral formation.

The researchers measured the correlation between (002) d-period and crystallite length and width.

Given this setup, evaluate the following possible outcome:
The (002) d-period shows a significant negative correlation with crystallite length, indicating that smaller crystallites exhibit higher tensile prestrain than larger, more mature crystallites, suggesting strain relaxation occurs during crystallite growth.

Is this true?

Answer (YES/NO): NO